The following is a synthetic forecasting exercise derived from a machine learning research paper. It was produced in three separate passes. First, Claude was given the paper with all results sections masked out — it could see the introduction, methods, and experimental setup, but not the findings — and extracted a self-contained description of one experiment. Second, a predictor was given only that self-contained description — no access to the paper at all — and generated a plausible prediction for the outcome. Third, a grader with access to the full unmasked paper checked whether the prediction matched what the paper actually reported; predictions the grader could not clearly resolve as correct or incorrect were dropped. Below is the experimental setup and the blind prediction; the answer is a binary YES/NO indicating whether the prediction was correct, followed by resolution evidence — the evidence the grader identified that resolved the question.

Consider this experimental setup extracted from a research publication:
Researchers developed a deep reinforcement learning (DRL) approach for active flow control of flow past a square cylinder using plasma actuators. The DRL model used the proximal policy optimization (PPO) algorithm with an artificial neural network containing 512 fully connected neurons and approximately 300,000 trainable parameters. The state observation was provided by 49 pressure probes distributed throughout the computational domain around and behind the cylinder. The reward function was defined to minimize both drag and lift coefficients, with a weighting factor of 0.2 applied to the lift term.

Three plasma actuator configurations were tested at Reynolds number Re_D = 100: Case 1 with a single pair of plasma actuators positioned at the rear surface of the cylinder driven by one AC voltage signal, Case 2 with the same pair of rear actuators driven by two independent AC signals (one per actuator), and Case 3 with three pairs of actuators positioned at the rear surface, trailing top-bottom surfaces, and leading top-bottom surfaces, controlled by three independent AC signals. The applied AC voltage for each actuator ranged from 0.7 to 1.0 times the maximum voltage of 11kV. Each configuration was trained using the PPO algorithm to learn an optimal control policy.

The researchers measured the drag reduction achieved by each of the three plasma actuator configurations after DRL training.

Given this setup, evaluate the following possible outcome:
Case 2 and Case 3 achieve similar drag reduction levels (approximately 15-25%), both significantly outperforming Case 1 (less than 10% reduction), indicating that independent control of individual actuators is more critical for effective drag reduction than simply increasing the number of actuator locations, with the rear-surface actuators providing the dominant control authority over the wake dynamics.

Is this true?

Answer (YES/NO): NO